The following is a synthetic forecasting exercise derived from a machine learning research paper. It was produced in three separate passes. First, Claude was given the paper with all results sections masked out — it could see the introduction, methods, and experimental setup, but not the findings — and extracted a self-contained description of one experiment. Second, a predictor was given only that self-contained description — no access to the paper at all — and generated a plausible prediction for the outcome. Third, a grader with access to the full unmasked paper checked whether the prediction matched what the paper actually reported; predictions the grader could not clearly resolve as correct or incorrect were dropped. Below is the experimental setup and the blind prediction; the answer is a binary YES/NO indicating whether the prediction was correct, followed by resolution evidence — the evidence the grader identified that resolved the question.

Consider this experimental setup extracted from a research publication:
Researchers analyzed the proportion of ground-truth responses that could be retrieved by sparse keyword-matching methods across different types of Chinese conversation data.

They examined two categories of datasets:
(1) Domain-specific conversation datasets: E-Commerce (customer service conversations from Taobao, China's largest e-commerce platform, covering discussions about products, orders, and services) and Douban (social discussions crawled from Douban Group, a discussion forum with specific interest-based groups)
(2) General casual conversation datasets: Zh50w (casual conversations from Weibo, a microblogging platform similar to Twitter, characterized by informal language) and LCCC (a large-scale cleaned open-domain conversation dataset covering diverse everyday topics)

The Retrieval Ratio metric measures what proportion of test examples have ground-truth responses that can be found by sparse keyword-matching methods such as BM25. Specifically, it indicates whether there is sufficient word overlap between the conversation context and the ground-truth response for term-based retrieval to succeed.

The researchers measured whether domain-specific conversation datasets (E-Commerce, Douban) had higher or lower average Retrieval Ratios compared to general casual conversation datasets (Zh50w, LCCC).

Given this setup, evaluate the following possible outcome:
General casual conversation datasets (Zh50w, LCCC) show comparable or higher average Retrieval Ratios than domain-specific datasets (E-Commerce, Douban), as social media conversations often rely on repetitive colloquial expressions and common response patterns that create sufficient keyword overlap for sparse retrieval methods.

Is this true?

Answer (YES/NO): NO